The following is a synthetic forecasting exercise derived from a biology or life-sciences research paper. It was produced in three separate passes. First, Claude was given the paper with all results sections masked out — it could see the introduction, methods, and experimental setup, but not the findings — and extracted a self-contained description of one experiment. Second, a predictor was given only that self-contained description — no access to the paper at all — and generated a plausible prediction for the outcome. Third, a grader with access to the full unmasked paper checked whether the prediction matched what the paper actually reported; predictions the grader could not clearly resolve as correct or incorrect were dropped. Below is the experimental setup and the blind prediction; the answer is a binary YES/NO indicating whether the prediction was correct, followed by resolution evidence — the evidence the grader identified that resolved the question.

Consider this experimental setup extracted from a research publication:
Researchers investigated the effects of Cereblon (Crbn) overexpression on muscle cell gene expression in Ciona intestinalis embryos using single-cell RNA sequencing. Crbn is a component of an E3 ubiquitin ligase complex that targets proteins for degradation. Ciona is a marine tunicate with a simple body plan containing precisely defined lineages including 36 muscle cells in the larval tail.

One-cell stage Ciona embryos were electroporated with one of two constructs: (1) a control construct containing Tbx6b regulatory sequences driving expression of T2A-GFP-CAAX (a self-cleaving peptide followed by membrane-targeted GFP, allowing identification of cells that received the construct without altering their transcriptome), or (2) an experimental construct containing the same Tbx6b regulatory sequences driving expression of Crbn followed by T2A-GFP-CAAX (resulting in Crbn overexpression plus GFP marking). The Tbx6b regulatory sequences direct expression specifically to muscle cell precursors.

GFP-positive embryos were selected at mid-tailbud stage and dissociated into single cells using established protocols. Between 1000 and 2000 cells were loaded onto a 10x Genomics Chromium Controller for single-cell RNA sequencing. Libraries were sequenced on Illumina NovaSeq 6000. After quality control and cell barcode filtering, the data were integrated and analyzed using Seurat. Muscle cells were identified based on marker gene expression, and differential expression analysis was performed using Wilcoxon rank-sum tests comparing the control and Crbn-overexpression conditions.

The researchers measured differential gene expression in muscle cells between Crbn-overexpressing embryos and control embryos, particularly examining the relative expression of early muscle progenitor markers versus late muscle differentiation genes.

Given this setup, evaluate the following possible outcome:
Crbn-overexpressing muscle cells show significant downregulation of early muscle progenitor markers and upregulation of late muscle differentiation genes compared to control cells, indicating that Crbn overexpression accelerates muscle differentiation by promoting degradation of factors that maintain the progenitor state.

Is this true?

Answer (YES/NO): NO